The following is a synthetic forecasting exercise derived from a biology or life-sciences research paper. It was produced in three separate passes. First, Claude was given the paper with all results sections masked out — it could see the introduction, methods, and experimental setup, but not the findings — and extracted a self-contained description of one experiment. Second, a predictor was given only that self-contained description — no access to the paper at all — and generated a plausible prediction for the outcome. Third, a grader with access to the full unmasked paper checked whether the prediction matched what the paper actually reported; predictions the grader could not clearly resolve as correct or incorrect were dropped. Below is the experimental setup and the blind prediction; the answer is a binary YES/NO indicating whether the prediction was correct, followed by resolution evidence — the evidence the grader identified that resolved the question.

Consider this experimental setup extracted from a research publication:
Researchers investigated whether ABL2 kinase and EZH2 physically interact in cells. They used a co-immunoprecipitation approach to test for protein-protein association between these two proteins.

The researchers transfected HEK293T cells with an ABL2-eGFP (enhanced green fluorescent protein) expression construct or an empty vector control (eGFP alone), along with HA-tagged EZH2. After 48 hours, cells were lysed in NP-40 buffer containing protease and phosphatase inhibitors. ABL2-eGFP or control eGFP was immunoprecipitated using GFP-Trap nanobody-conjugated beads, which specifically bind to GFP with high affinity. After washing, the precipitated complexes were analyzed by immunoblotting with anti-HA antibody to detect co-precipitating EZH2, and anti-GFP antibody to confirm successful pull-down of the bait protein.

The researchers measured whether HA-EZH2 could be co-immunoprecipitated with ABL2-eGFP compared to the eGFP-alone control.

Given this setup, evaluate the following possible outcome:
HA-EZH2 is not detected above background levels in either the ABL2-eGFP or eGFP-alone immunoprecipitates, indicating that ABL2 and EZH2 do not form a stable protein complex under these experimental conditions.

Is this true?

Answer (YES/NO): NO